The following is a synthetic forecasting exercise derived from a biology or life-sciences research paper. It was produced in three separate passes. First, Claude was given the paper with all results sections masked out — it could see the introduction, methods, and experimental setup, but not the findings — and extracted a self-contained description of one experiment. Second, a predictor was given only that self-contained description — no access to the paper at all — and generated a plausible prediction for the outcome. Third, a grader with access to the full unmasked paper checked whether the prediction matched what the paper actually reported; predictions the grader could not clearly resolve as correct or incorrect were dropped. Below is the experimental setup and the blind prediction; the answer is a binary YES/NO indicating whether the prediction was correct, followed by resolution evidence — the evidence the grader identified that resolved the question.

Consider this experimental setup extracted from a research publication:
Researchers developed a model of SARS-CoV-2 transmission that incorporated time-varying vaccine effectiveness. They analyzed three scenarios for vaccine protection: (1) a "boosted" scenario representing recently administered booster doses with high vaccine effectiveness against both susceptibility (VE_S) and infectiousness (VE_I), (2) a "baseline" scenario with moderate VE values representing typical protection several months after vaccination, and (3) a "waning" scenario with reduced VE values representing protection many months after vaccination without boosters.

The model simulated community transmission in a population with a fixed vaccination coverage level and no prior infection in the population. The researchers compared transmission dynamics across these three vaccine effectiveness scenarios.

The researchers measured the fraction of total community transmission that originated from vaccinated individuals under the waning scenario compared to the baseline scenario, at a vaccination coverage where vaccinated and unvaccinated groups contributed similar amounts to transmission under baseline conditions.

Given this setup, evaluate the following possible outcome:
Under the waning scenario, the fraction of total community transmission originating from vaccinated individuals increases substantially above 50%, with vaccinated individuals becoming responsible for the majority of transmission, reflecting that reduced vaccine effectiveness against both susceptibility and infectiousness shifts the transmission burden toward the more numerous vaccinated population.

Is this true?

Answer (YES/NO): YES